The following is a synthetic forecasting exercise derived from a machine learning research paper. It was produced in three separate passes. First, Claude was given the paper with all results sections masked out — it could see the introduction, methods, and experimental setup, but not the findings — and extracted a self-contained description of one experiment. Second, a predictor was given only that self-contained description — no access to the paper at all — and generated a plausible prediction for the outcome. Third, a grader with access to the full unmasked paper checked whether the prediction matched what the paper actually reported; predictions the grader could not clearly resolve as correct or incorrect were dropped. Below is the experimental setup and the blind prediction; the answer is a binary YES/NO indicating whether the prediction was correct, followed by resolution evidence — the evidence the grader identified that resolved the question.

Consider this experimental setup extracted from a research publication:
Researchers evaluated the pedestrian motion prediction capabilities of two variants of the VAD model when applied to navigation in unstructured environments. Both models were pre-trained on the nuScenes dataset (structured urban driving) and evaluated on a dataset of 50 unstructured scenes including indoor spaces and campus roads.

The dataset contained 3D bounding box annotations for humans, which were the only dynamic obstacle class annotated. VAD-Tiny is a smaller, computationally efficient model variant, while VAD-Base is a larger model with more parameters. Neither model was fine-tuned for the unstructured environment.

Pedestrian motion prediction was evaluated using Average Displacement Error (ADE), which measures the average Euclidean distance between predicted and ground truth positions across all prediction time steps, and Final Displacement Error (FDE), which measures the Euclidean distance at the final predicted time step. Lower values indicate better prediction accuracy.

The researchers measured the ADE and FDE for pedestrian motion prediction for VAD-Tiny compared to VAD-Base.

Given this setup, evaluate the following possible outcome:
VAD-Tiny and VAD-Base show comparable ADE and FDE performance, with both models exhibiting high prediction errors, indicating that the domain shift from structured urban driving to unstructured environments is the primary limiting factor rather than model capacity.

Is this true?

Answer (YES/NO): NO